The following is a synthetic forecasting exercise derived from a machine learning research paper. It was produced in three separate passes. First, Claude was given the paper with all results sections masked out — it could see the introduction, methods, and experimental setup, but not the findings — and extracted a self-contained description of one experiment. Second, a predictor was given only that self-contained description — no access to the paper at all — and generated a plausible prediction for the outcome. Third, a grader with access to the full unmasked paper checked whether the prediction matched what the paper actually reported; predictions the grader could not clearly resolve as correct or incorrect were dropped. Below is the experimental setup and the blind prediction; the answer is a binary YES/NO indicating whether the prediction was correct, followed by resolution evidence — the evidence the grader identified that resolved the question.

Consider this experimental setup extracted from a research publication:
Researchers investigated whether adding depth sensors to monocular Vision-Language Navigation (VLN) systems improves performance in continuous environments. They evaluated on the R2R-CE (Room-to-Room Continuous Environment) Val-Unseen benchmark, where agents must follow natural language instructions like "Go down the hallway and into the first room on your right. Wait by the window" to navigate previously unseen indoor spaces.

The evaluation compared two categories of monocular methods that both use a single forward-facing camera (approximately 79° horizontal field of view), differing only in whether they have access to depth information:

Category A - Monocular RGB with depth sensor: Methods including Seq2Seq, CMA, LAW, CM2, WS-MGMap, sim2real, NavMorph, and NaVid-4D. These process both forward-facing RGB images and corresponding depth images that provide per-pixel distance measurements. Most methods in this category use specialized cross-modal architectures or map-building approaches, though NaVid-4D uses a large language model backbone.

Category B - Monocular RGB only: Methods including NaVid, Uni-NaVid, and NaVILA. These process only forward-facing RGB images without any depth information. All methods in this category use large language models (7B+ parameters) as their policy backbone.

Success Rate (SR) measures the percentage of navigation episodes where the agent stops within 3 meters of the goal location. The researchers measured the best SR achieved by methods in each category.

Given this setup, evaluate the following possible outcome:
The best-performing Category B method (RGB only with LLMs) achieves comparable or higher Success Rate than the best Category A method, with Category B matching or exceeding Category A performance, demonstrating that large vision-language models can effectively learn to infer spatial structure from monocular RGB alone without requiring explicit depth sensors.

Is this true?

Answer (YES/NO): YES